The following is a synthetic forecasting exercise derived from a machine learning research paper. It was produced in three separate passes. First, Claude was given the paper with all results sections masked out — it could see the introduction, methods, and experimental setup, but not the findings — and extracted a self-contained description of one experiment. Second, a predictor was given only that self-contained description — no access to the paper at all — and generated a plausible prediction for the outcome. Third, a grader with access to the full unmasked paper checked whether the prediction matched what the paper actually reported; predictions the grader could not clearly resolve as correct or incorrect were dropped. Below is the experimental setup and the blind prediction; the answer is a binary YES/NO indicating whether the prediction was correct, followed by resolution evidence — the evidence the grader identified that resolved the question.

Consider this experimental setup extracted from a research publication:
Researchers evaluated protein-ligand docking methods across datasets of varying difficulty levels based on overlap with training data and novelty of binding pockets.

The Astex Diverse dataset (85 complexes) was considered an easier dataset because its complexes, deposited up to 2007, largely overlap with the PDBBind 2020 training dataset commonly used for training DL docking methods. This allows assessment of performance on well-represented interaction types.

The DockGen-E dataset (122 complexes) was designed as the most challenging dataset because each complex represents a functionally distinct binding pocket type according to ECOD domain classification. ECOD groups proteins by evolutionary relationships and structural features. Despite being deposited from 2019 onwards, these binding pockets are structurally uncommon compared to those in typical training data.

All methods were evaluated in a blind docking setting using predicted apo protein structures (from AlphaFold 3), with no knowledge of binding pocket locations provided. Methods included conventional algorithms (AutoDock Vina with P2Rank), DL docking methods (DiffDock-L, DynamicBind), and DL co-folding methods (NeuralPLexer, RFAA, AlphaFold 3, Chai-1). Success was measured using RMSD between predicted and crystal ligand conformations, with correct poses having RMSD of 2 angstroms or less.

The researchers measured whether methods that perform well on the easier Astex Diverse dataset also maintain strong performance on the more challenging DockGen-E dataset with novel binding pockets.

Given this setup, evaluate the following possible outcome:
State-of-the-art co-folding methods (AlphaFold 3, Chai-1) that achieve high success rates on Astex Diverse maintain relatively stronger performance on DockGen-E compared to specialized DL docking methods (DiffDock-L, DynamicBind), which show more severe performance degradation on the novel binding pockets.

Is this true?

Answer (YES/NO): YES